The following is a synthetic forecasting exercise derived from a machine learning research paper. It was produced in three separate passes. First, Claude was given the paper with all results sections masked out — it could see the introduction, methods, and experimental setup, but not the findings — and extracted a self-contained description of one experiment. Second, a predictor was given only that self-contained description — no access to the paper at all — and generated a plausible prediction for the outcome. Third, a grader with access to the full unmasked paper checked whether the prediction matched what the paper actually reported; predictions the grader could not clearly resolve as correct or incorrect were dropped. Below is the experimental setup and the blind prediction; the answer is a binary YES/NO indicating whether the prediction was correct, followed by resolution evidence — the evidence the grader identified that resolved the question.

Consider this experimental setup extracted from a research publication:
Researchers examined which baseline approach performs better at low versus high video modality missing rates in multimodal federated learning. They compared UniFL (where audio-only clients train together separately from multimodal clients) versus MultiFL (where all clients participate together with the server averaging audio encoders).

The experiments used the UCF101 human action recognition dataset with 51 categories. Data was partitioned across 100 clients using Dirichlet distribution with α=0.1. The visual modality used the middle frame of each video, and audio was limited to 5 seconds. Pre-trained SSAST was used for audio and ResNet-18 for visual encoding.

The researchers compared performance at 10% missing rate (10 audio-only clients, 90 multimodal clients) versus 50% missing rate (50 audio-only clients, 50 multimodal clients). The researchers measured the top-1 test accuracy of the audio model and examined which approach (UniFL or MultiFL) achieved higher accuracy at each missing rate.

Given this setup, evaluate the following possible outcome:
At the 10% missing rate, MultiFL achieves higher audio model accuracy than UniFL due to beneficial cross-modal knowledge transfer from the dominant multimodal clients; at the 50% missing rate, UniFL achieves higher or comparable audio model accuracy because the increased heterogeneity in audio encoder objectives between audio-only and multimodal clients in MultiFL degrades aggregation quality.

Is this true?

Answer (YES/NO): NO